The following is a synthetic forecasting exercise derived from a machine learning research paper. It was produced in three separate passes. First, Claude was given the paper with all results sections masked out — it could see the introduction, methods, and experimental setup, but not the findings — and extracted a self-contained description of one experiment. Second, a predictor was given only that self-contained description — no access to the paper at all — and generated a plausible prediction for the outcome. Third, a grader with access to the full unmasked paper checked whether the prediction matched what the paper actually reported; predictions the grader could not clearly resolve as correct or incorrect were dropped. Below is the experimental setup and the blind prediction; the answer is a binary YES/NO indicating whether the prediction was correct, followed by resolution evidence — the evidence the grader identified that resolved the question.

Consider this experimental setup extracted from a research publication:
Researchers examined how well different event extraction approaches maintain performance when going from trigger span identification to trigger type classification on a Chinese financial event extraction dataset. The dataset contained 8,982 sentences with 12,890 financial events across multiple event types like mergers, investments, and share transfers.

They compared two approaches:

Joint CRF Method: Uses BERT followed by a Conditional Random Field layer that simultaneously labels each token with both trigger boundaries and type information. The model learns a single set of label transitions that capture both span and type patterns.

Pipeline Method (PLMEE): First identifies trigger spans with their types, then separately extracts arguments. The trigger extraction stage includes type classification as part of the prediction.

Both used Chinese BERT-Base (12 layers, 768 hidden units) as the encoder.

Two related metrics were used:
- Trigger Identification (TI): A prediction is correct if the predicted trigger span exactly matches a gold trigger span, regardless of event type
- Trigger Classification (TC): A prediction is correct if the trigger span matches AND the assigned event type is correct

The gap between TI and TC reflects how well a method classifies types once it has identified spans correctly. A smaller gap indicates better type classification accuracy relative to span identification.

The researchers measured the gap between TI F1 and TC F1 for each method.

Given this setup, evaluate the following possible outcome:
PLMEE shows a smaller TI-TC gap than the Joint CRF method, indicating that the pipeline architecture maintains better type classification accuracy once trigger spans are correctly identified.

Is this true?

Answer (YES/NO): YES